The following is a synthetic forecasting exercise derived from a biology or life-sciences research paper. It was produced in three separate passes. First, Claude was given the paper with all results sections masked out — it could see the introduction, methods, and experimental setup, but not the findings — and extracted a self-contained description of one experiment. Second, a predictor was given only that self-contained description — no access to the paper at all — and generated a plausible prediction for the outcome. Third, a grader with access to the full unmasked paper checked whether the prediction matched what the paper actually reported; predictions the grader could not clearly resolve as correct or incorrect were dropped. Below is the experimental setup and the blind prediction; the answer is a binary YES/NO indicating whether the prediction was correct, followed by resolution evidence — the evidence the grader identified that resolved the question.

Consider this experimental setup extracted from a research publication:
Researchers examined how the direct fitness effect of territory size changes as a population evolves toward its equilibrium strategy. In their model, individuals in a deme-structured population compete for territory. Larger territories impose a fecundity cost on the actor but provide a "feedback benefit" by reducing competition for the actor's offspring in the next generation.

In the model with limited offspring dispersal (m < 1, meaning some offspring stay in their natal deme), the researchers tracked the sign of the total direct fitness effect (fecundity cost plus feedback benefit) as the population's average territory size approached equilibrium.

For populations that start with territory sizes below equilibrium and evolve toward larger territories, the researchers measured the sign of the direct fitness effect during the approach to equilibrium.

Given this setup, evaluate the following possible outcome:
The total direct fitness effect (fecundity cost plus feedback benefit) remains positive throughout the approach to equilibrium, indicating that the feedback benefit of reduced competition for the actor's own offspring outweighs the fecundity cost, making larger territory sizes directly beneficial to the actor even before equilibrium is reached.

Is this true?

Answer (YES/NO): YES